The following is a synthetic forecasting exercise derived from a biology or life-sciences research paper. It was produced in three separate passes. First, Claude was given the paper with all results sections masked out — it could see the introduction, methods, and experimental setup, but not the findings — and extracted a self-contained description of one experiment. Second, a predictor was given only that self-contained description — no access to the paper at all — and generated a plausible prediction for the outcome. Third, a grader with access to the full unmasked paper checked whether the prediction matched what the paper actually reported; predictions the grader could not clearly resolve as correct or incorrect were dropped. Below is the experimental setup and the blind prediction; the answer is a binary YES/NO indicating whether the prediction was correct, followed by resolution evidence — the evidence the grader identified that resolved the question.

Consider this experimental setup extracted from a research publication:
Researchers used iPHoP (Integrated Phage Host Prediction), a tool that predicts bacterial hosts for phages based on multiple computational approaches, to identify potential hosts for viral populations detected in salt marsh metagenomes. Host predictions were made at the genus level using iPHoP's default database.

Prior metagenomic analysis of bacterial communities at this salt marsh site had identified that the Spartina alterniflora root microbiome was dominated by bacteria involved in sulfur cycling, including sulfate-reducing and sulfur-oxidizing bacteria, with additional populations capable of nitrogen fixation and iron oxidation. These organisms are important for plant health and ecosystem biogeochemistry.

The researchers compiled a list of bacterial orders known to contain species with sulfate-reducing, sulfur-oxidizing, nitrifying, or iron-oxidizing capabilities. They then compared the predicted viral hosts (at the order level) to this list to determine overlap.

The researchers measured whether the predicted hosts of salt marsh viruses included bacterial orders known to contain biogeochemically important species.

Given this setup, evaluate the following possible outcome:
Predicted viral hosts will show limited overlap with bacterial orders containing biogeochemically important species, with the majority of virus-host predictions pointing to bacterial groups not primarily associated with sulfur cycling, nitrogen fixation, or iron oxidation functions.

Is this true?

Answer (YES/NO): NO